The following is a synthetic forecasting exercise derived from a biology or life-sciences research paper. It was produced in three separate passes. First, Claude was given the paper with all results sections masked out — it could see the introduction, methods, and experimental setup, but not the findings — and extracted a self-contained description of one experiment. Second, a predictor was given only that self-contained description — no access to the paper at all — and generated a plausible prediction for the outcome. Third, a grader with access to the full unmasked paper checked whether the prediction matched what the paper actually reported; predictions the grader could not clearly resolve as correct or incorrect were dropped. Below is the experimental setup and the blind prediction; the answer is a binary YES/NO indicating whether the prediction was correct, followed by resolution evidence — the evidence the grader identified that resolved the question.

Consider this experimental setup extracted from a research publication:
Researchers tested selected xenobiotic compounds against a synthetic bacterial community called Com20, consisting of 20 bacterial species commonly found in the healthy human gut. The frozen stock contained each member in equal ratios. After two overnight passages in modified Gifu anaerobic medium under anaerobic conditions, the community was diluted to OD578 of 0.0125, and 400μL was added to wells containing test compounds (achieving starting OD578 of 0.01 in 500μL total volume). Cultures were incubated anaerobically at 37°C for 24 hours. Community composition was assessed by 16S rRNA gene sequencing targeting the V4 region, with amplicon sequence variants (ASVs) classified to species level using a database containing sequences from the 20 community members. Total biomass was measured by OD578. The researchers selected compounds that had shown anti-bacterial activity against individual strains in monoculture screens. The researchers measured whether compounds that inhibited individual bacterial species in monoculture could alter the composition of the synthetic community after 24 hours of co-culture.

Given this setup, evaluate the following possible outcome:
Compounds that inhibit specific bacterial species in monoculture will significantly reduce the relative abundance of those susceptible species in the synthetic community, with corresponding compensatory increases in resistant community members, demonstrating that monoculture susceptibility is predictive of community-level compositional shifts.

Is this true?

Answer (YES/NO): NO